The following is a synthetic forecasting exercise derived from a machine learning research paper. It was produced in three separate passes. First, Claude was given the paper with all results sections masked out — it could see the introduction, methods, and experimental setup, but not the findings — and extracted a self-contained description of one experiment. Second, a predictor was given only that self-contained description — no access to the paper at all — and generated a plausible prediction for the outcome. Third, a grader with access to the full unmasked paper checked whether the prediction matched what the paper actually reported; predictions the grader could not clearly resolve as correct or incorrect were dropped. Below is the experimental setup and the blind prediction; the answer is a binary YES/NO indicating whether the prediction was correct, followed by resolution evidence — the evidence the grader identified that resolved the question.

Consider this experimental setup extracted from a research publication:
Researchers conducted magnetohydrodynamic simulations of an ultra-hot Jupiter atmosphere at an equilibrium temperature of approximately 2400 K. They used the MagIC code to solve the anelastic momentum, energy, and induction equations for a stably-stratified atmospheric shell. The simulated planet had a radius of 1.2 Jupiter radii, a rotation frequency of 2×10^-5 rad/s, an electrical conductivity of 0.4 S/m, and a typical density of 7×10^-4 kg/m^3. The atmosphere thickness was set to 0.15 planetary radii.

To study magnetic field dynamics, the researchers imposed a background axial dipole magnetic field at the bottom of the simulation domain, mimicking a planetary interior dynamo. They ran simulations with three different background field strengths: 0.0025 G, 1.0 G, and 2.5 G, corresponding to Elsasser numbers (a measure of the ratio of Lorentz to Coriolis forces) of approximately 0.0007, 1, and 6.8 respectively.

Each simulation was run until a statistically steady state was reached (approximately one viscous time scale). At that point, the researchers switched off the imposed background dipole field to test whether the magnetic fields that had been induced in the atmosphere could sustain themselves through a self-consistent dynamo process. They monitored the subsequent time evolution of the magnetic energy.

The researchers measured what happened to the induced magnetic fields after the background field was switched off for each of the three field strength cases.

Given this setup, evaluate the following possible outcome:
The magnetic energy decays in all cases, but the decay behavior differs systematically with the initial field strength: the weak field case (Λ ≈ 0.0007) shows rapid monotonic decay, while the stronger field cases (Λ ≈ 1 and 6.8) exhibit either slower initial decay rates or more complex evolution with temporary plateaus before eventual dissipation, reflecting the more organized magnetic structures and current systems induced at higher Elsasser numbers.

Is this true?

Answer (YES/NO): NO